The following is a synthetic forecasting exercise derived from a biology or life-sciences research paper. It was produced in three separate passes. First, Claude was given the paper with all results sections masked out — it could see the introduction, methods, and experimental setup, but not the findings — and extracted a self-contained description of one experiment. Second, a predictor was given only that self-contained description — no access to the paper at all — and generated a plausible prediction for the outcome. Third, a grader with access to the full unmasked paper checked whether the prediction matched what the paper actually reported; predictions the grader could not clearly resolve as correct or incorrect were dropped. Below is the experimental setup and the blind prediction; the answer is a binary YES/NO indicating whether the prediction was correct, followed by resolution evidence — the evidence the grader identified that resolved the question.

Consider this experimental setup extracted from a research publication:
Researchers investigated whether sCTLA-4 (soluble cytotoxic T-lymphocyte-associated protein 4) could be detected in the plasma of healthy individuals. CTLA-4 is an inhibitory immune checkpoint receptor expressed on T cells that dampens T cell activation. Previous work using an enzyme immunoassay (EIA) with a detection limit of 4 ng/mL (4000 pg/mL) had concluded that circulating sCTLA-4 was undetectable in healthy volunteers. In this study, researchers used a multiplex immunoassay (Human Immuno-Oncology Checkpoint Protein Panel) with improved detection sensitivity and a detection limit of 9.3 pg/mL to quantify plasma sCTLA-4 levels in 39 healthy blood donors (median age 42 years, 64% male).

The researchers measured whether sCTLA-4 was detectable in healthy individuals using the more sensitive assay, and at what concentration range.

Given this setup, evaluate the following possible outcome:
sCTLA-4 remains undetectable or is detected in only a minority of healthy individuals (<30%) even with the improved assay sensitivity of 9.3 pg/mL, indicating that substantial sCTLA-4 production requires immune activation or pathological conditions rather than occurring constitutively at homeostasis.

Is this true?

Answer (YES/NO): NO